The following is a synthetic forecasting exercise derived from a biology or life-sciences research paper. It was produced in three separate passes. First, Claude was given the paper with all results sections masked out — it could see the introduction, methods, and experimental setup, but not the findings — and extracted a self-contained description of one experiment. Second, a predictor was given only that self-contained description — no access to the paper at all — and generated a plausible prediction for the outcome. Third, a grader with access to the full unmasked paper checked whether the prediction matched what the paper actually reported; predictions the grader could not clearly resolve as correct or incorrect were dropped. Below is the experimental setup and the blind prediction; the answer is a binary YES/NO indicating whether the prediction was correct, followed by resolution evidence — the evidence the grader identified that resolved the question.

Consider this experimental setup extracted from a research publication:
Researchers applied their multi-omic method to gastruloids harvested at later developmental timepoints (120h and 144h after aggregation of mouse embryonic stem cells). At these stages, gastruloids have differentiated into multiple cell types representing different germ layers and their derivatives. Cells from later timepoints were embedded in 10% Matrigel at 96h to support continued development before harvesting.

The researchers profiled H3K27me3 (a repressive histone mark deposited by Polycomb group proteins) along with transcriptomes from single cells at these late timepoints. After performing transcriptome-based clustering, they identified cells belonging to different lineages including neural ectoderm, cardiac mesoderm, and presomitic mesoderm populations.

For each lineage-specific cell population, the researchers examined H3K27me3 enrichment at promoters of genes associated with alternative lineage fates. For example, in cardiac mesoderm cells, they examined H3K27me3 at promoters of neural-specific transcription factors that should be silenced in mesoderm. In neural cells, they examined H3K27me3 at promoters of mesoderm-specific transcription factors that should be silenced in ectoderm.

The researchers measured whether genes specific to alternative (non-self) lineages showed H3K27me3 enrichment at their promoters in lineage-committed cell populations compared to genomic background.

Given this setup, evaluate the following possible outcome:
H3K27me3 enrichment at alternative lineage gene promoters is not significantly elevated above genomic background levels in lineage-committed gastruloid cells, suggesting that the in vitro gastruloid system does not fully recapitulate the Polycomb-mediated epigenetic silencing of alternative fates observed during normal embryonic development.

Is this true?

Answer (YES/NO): NO